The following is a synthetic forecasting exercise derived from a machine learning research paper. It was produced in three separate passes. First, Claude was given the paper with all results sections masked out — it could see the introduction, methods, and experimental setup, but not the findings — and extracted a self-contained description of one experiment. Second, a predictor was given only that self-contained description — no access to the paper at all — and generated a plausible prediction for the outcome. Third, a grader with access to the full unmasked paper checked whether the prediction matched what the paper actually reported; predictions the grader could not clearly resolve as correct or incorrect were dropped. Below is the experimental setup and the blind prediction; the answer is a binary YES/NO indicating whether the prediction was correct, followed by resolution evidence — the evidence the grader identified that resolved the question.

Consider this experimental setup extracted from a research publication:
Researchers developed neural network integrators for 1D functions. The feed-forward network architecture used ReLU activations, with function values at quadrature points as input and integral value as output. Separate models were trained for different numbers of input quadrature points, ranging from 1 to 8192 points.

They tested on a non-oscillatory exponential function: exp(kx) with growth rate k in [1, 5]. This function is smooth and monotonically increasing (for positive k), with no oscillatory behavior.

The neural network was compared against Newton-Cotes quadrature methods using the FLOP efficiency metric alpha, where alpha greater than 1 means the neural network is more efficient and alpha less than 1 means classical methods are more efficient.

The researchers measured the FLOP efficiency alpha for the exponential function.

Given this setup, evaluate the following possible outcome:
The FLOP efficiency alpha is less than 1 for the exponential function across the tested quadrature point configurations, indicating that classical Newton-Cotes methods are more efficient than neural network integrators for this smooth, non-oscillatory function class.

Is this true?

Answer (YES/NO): YES